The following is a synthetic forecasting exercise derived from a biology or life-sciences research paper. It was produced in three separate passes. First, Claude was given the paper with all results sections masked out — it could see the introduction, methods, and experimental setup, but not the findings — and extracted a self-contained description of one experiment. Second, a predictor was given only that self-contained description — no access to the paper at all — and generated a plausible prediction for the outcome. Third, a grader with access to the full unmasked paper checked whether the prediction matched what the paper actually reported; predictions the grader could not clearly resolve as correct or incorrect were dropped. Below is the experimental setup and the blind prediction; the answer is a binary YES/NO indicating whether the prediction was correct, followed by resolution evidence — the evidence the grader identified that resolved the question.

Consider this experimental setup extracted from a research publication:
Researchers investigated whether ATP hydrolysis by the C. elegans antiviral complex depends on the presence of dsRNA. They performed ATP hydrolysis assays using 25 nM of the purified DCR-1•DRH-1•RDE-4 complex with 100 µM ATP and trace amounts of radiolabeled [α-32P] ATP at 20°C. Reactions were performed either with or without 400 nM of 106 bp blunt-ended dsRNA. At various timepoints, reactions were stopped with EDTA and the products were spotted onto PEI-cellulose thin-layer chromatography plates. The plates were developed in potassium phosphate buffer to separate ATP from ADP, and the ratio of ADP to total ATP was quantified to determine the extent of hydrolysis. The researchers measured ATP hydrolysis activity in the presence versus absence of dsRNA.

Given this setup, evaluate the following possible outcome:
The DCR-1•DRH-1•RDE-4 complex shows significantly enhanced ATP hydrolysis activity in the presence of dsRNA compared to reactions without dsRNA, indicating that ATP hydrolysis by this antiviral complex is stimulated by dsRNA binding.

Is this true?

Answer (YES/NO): YES